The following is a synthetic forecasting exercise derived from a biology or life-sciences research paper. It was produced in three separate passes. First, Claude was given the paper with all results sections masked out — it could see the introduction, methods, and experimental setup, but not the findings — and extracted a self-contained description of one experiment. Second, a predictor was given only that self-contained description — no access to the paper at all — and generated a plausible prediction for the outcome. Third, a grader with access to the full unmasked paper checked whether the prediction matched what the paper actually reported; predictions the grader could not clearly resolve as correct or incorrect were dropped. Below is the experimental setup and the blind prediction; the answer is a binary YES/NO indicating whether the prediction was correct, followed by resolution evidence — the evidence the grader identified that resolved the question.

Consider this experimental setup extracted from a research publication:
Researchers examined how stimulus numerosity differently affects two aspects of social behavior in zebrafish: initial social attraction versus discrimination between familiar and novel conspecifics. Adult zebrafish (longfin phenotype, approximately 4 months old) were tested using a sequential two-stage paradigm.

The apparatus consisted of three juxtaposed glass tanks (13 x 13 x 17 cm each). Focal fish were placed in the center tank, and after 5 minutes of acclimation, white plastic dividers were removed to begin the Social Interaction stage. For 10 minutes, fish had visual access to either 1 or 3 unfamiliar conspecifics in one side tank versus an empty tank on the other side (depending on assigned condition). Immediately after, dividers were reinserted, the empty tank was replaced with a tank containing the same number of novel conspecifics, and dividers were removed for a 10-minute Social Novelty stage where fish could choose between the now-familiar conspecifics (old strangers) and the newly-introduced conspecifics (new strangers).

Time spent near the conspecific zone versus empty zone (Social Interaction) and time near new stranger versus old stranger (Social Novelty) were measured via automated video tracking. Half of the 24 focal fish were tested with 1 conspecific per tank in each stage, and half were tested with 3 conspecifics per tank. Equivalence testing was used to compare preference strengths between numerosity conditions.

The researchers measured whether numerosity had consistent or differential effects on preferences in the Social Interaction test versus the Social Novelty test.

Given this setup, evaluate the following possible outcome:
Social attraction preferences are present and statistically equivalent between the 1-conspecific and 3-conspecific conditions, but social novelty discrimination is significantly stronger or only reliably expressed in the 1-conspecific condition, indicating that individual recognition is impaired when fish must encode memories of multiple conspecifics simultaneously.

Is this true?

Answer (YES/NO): YES